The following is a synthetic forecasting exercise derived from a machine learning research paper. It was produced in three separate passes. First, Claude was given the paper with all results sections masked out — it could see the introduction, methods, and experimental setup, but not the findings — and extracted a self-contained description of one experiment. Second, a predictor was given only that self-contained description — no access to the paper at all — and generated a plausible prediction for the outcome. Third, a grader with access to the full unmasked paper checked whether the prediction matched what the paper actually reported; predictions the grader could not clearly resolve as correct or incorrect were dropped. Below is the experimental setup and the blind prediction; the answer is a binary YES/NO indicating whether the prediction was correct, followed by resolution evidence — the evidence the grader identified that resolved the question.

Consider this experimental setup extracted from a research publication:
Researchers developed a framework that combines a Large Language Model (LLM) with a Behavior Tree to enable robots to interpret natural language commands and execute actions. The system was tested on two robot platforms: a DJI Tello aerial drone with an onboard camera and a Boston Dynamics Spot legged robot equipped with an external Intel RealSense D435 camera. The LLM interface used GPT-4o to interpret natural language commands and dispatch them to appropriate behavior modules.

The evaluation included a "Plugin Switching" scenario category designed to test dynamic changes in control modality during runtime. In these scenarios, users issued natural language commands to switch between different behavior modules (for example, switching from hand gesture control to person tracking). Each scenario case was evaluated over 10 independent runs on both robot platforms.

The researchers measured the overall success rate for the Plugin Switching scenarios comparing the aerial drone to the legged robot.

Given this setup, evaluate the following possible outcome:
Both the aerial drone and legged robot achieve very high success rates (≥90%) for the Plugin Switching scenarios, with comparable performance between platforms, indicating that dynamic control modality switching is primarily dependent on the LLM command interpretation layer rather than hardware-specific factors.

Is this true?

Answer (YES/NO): NO